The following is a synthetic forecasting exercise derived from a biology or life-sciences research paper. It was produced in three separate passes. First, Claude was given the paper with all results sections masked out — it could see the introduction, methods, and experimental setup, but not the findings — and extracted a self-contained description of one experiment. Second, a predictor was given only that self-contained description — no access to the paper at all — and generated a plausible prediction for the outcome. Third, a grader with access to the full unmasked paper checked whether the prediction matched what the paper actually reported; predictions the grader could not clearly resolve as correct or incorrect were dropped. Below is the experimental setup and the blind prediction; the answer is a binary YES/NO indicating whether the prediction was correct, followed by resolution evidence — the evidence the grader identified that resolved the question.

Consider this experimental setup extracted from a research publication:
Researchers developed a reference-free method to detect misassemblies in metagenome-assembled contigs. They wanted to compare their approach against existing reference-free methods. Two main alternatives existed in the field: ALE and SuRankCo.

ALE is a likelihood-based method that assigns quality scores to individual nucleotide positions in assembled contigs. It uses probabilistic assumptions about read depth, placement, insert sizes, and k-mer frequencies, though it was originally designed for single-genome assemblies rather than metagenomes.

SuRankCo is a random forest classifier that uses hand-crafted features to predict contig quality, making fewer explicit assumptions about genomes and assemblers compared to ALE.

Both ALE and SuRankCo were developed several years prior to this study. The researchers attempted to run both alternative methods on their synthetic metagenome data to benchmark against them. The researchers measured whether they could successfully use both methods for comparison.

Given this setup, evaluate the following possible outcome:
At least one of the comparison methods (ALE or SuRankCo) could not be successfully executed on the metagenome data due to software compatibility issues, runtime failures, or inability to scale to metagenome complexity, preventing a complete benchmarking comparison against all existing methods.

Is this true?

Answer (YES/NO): YES